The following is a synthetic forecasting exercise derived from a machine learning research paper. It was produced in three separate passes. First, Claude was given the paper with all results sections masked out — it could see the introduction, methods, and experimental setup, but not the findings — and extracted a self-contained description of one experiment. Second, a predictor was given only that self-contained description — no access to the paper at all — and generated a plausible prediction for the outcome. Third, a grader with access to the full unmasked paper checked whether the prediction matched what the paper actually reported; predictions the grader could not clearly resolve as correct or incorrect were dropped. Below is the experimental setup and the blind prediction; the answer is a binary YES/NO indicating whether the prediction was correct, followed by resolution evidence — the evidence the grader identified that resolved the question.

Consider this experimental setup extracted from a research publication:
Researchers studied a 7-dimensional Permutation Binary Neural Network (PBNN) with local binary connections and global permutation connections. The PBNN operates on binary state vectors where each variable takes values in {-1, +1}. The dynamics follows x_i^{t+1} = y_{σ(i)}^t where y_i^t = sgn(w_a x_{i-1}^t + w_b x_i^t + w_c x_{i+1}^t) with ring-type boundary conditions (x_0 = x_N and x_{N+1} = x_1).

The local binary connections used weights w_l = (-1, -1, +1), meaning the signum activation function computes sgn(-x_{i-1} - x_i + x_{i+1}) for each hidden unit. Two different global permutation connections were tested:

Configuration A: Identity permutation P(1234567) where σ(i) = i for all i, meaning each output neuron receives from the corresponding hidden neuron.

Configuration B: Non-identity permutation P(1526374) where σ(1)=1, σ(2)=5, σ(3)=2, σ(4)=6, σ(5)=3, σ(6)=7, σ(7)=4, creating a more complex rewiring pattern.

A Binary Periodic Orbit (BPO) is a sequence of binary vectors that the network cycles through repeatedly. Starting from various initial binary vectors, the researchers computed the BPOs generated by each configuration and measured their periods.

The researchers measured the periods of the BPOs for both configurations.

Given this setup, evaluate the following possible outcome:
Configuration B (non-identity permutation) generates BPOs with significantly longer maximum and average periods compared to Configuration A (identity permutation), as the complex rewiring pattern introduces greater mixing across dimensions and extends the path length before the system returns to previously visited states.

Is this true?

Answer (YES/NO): YES